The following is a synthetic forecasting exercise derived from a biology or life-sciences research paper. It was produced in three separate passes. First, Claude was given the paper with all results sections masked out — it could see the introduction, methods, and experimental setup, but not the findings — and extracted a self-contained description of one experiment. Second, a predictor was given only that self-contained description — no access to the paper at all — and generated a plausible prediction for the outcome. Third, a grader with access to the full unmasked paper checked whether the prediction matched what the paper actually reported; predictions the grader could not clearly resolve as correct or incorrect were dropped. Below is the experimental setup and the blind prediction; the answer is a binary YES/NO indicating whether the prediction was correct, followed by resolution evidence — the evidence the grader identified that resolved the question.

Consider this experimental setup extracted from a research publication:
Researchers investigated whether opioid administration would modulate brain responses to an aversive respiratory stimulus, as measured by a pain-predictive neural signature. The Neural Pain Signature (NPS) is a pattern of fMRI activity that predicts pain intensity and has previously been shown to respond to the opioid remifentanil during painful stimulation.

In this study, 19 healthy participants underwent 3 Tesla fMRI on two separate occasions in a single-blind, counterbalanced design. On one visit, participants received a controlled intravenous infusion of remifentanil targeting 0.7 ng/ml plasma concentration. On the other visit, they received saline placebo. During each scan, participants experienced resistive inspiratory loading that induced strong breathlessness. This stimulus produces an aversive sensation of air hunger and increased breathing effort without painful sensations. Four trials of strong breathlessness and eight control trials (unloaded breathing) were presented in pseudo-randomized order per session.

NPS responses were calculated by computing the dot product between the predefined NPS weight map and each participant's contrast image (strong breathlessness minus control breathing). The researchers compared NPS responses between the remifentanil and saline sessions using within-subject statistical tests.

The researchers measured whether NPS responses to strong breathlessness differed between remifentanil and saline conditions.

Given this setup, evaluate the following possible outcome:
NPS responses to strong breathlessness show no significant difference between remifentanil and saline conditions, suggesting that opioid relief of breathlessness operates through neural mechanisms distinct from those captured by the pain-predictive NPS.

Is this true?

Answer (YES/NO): NO